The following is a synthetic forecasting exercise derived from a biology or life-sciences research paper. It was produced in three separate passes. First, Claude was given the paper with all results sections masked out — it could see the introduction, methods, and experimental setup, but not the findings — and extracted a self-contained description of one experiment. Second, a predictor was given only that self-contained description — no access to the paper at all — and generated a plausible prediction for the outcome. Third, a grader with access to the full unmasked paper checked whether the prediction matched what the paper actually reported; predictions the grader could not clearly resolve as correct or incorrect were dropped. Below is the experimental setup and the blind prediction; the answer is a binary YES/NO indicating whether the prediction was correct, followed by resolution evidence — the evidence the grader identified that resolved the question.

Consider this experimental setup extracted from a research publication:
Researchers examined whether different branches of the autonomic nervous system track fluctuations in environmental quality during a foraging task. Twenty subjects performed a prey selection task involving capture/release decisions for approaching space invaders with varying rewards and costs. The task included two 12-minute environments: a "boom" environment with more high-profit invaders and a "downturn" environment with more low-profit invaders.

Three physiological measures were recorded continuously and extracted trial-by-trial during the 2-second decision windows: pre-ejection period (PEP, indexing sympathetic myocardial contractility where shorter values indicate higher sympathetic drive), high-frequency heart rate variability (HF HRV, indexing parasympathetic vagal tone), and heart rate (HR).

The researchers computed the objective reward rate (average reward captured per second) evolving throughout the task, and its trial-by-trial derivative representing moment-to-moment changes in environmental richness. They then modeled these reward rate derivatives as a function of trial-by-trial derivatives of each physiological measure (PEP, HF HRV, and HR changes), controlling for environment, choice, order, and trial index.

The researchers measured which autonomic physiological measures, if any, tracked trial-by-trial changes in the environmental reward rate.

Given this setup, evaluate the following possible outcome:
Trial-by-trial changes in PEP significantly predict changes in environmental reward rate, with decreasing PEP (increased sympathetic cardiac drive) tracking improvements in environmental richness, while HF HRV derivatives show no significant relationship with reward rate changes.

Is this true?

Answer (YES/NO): NO